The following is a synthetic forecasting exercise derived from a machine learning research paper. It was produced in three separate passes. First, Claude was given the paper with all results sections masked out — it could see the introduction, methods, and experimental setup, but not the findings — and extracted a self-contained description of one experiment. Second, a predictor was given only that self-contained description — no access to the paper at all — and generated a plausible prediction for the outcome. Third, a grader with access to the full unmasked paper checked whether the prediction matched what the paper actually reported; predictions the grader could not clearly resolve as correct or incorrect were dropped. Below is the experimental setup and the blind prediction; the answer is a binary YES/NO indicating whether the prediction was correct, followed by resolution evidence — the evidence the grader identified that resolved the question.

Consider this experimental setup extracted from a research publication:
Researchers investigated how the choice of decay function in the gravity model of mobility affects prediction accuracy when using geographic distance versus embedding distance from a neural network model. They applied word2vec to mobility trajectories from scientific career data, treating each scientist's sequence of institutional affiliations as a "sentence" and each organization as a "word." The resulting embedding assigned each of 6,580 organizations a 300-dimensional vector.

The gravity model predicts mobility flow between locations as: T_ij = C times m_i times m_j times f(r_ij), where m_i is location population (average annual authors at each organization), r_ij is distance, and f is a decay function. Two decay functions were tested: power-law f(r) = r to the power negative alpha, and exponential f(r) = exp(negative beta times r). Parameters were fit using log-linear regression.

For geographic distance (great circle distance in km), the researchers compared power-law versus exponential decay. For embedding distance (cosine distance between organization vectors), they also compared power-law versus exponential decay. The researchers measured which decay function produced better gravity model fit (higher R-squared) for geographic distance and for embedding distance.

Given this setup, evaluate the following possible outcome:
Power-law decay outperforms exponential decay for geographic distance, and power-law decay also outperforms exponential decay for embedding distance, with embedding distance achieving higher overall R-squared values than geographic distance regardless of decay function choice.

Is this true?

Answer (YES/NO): NO